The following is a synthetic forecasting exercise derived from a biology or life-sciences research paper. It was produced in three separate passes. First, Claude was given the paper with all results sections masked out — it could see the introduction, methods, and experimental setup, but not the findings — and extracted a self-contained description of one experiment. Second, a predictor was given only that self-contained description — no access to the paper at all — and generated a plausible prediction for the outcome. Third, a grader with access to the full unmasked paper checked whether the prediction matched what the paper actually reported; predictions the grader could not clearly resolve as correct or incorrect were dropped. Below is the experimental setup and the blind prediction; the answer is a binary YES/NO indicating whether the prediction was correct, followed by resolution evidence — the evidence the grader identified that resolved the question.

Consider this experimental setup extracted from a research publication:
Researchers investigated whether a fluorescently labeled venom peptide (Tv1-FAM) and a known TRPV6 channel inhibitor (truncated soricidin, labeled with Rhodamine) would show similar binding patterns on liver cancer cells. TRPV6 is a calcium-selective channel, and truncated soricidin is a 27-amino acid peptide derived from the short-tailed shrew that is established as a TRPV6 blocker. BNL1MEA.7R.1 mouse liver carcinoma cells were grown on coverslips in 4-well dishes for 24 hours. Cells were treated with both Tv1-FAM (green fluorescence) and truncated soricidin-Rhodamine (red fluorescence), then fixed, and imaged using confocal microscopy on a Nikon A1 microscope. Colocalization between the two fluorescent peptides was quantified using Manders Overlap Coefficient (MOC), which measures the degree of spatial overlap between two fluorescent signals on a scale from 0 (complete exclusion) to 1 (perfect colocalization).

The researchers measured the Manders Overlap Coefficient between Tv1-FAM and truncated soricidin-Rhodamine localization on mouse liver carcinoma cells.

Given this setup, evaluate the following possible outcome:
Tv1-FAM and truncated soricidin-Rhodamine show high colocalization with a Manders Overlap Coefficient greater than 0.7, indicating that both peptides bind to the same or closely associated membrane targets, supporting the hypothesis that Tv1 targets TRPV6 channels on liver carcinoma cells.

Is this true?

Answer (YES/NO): YES